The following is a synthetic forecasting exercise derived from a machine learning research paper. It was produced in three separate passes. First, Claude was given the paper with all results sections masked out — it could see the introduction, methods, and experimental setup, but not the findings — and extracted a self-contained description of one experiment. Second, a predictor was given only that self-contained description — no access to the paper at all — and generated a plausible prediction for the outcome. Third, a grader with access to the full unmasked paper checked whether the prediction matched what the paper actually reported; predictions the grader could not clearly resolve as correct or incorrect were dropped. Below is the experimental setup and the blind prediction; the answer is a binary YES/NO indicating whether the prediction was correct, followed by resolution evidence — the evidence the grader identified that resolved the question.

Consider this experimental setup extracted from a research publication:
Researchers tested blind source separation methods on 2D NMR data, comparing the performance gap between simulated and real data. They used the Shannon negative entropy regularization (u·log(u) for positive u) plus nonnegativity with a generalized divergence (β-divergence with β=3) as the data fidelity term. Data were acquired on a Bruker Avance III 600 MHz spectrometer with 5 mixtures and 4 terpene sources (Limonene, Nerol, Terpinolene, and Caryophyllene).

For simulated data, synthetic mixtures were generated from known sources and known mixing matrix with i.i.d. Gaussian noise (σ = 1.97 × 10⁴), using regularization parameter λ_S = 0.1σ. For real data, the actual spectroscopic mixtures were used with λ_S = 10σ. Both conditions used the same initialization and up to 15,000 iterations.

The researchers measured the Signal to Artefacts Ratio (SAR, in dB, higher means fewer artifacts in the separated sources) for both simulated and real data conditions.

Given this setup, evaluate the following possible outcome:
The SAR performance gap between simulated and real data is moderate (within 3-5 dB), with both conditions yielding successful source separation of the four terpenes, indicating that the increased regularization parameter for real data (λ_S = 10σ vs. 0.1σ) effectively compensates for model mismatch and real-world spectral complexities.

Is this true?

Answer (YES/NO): NO